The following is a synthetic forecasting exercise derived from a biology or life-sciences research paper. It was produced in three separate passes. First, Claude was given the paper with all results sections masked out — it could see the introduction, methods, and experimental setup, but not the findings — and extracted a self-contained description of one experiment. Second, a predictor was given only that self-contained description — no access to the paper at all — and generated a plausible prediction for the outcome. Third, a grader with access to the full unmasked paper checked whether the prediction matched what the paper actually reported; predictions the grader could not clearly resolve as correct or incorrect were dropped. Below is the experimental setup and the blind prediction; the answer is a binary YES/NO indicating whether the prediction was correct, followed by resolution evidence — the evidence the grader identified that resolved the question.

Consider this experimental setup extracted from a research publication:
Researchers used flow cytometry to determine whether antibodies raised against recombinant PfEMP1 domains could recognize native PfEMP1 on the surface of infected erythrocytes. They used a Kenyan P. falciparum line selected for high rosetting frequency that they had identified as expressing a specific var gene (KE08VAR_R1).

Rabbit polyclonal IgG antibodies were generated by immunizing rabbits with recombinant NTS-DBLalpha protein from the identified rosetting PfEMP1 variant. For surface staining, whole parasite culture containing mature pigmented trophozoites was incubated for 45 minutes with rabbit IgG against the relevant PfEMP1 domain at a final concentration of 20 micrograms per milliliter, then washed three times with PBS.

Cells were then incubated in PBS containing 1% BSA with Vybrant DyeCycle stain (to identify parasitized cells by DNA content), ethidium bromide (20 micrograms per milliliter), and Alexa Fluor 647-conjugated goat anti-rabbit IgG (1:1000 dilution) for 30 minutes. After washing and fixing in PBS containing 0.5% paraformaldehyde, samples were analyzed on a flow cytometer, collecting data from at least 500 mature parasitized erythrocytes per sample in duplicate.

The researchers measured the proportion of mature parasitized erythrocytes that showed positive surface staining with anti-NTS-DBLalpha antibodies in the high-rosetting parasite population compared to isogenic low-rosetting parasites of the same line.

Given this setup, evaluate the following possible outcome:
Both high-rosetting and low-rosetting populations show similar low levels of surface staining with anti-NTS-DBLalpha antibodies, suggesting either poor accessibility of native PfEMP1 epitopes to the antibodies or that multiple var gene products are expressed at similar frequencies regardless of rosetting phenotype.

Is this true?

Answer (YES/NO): NO